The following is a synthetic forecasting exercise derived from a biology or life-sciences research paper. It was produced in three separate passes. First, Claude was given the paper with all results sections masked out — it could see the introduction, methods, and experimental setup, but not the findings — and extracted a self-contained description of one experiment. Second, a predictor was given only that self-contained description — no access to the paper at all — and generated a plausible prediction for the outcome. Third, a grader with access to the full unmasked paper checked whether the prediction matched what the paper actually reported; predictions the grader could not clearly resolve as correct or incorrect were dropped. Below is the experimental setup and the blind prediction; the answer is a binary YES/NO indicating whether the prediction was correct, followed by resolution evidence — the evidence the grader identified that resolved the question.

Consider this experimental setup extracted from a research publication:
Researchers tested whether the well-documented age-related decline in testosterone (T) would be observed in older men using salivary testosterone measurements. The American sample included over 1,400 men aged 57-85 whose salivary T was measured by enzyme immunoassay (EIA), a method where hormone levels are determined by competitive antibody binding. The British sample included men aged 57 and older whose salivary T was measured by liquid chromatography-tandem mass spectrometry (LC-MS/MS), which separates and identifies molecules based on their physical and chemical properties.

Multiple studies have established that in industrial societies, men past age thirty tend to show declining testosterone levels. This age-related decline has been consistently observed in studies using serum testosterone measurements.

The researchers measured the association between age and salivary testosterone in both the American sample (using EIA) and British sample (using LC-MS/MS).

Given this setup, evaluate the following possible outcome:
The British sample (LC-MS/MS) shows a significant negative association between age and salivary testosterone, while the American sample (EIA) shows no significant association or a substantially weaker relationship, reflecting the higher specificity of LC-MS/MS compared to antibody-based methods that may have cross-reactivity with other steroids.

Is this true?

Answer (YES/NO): YES